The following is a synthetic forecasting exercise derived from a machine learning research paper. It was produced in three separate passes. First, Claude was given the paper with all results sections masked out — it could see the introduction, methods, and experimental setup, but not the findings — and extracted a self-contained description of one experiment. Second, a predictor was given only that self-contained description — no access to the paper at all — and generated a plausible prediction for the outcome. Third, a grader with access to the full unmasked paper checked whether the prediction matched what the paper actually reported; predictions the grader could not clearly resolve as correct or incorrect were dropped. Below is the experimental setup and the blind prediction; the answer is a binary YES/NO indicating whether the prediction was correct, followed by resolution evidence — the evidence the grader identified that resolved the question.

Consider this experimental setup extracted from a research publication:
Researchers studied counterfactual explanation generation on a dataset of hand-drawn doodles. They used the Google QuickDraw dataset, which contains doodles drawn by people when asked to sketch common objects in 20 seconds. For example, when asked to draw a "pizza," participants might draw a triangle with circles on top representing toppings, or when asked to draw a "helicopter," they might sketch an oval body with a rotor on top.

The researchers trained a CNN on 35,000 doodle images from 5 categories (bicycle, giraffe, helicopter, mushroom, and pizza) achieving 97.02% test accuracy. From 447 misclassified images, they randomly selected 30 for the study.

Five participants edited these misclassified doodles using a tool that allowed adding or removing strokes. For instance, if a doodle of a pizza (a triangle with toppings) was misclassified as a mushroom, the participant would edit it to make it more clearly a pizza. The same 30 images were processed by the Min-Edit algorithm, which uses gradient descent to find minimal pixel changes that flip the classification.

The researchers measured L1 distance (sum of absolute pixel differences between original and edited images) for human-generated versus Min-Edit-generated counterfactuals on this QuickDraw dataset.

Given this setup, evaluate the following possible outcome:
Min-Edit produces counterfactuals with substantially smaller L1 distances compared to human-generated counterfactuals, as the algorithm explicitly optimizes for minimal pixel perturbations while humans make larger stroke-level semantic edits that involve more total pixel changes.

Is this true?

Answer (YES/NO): YES